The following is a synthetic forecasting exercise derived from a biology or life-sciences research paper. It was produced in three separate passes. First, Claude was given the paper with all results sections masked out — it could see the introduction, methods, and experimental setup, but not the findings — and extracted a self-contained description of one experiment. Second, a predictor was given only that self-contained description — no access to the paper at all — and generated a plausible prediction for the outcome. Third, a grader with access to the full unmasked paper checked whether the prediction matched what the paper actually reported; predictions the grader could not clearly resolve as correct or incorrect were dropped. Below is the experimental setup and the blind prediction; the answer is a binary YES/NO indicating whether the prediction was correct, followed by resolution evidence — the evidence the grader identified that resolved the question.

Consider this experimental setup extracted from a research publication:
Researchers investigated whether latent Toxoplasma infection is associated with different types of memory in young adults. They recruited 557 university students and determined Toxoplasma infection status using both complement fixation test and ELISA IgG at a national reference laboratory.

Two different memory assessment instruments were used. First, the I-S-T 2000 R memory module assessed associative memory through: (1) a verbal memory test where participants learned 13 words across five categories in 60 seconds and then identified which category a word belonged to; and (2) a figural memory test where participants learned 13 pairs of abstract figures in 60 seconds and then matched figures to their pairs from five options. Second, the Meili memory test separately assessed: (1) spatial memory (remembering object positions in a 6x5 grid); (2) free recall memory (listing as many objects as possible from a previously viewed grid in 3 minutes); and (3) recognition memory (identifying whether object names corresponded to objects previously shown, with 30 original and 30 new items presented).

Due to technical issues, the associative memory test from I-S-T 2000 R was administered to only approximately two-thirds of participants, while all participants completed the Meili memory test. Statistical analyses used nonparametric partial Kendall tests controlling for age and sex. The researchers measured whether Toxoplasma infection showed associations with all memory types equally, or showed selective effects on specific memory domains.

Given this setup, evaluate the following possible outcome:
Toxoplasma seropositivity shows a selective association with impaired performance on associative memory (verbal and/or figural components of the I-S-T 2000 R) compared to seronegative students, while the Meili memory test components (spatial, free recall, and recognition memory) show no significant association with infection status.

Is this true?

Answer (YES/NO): NO